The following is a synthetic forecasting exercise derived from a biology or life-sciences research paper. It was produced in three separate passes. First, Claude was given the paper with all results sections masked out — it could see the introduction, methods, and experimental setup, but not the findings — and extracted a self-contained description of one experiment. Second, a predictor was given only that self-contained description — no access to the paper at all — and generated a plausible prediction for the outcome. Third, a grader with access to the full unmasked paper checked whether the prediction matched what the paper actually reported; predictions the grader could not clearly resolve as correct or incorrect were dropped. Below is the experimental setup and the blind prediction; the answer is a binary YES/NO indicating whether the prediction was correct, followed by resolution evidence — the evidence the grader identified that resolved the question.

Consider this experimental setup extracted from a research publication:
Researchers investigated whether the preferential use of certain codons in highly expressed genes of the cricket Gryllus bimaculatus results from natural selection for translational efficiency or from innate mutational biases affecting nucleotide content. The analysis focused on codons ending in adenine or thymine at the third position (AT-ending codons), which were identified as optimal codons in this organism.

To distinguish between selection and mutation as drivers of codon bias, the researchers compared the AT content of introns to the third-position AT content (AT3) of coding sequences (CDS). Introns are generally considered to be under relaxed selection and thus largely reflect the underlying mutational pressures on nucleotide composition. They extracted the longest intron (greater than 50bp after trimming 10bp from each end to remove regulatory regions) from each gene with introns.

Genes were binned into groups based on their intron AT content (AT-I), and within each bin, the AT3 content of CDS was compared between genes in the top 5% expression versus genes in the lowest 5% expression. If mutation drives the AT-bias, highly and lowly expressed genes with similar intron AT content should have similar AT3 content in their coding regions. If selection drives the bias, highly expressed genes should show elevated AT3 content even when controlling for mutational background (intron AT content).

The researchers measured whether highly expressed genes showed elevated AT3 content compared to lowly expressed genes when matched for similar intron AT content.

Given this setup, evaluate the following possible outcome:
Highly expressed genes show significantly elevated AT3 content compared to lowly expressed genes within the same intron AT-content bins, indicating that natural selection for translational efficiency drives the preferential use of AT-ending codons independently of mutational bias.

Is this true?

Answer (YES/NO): YES